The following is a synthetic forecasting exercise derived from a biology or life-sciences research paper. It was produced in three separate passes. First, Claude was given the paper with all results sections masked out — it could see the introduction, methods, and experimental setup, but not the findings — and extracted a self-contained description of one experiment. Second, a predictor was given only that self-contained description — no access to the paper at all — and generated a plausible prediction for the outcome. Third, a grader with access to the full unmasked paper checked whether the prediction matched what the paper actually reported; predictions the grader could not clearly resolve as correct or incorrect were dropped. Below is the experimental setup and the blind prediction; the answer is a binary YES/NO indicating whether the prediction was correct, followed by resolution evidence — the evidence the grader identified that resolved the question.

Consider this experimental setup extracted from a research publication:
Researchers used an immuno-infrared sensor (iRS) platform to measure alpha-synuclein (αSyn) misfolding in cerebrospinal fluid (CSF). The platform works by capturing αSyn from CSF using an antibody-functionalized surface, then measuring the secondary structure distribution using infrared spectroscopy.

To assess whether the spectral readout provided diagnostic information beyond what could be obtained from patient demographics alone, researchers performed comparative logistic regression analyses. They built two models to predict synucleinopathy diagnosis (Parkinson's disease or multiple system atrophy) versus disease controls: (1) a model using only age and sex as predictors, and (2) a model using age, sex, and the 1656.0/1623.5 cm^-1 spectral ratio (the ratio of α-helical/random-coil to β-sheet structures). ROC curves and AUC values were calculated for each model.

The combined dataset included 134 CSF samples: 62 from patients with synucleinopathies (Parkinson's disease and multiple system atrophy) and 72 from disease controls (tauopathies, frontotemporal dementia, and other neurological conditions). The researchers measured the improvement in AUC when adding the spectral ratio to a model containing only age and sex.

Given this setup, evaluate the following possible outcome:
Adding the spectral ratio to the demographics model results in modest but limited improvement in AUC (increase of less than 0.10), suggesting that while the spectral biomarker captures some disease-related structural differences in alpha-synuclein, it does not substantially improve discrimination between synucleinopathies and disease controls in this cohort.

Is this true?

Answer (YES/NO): NO